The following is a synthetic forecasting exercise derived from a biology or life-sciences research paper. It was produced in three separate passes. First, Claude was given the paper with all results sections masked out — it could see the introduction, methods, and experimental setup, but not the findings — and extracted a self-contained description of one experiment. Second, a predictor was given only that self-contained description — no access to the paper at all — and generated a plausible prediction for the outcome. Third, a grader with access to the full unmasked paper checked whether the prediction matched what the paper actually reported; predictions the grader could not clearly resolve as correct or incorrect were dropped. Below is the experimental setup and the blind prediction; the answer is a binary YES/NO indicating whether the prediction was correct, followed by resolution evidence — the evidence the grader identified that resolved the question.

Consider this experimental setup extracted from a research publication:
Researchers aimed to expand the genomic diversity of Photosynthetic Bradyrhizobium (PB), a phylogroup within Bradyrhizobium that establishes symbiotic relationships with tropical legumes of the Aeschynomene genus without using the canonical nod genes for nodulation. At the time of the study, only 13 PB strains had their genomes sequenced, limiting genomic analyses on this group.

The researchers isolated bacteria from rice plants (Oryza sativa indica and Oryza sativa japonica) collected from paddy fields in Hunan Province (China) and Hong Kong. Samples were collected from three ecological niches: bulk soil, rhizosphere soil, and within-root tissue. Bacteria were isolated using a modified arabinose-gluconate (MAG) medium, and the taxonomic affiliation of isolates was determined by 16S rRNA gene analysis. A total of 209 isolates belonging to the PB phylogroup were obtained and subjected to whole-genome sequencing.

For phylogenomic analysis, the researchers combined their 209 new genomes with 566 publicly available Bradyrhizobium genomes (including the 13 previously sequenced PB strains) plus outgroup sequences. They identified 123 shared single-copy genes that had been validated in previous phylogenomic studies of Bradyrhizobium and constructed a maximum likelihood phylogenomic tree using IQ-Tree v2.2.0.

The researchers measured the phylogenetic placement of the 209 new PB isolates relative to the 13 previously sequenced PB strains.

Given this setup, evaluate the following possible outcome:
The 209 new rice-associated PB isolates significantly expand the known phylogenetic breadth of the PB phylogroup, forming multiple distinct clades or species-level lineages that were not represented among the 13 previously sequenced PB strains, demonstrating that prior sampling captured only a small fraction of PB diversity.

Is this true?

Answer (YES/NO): YES